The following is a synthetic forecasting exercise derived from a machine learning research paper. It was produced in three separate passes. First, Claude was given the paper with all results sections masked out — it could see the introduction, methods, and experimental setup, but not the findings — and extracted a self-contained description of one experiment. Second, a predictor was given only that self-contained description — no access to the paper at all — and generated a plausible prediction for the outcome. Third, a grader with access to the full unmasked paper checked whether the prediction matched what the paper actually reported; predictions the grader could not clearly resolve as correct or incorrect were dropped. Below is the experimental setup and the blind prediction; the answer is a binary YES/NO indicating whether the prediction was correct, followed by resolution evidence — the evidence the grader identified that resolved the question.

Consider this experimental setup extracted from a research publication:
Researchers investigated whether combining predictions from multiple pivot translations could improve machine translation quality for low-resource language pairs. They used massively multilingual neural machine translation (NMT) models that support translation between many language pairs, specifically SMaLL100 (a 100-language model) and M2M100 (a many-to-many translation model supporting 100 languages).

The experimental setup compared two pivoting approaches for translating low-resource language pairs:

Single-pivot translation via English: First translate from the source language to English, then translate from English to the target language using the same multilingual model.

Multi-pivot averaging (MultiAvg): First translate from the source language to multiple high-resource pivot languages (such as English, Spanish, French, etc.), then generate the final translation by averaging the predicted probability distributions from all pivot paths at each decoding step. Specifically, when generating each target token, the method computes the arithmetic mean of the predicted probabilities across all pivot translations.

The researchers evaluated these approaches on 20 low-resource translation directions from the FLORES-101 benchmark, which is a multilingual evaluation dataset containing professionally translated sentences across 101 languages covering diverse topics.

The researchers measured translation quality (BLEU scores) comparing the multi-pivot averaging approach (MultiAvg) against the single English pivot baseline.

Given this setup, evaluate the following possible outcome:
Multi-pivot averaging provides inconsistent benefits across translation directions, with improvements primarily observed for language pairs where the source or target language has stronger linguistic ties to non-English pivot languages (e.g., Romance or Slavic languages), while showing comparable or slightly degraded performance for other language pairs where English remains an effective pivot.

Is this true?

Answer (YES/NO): NO